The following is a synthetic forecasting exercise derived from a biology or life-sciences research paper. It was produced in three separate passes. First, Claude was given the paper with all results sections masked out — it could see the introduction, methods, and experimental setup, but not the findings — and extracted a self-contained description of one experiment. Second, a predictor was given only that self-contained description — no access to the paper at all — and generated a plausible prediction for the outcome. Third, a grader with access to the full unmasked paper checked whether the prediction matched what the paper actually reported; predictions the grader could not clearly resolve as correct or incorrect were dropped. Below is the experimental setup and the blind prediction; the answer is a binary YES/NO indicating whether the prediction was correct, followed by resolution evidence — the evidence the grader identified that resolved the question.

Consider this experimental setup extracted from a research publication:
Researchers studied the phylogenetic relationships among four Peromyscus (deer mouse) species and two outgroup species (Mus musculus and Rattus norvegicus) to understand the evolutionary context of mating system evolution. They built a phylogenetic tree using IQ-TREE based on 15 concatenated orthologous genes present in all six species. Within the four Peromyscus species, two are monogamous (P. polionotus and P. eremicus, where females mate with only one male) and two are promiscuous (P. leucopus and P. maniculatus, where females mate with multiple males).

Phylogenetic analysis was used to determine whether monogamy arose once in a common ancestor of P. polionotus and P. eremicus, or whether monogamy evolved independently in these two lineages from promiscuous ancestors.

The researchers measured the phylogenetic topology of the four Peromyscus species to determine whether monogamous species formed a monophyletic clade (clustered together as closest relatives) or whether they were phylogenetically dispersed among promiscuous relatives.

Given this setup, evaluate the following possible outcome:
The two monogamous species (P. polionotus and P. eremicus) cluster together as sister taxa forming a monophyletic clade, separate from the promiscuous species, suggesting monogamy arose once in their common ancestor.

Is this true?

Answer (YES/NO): NO